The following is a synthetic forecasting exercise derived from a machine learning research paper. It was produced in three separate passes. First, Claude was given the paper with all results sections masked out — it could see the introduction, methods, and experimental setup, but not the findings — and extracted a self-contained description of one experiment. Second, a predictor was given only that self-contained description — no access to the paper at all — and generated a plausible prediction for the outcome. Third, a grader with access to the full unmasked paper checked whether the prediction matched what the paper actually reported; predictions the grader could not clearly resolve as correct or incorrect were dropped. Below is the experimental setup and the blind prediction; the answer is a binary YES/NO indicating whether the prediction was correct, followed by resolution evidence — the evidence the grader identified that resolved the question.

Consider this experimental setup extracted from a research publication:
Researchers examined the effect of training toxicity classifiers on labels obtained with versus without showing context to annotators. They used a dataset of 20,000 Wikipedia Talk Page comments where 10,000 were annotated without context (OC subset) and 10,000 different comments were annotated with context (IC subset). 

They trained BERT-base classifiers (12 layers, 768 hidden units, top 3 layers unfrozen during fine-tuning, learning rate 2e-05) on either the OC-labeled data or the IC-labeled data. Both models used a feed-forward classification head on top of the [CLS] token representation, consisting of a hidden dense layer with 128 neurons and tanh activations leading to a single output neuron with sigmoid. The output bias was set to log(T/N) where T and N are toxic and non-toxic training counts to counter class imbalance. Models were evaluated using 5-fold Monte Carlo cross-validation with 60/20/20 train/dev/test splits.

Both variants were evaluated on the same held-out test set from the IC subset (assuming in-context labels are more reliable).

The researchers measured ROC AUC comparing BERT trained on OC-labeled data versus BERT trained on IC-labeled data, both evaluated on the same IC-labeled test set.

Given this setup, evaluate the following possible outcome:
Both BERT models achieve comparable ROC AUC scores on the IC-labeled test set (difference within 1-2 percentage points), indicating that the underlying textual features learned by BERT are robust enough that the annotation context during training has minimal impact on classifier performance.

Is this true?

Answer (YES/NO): NO